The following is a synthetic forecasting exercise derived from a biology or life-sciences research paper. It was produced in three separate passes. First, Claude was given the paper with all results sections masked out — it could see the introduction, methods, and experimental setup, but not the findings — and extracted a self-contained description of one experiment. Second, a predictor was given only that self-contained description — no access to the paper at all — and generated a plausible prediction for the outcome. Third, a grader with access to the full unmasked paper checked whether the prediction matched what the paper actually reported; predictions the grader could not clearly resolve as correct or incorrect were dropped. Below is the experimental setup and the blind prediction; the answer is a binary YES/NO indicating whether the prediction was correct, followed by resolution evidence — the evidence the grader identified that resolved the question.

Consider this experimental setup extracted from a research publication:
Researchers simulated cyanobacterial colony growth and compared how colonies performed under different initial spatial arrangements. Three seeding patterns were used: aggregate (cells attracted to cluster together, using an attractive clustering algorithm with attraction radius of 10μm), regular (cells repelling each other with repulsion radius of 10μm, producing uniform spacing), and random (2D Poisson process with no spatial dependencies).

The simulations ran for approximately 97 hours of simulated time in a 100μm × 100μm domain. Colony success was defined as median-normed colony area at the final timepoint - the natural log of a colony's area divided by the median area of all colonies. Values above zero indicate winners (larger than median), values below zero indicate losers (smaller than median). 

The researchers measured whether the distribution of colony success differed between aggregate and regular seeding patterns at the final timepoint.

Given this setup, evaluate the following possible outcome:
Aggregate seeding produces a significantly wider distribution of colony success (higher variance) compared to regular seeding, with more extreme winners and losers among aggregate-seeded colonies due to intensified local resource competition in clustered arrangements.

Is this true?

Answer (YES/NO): YES